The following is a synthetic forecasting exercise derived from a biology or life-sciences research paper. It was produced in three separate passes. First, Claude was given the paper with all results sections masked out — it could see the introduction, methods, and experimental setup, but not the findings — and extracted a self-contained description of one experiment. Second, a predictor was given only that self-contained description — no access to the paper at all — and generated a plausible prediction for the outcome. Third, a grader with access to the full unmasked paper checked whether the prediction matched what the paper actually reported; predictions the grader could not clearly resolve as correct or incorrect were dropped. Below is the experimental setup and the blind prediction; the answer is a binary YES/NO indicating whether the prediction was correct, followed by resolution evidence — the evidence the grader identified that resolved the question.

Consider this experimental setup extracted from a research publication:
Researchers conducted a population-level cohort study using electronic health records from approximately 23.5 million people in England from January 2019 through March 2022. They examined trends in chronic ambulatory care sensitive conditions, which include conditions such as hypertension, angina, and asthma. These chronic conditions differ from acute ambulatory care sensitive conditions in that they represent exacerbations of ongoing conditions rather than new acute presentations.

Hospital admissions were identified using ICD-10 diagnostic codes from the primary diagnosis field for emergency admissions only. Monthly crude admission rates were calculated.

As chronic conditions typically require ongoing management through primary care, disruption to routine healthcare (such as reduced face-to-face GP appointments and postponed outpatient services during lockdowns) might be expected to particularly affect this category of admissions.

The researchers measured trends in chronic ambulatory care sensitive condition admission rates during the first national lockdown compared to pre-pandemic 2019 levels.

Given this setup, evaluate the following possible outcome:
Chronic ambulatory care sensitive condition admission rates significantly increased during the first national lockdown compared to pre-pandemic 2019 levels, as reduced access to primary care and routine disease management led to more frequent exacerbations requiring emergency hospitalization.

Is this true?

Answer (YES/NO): NO